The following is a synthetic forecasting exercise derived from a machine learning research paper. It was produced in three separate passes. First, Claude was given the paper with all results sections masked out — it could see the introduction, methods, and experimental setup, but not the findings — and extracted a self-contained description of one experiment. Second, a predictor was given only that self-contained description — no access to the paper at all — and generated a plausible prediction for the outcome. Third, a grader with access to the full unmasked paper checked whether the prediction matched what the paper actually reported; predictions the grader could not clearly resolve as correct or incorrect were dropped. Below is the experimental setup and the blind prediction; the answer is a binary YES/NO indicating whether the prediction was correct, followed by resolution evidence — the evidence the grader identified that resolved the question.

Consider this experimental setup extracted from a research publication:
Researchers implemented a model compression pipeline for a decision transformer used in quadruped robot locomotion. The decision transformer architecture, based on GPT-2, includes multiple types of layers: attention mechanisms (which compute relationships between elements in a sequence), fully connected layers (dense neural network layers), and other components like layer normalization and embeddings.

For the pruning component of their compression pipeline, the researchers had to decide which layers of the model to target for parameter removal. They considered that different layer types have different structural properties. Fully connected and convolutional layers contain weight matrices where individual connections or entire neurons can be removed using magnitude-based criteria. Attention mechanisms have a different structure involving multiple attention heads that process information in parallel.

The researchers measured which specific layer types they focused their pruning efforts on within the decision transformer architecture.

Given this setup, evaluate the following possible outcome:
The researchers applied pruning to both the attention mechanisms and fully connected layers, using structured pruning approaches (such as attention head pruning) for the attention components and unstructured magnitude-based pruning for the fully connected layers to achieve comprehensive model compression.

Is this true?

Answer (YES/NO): NO